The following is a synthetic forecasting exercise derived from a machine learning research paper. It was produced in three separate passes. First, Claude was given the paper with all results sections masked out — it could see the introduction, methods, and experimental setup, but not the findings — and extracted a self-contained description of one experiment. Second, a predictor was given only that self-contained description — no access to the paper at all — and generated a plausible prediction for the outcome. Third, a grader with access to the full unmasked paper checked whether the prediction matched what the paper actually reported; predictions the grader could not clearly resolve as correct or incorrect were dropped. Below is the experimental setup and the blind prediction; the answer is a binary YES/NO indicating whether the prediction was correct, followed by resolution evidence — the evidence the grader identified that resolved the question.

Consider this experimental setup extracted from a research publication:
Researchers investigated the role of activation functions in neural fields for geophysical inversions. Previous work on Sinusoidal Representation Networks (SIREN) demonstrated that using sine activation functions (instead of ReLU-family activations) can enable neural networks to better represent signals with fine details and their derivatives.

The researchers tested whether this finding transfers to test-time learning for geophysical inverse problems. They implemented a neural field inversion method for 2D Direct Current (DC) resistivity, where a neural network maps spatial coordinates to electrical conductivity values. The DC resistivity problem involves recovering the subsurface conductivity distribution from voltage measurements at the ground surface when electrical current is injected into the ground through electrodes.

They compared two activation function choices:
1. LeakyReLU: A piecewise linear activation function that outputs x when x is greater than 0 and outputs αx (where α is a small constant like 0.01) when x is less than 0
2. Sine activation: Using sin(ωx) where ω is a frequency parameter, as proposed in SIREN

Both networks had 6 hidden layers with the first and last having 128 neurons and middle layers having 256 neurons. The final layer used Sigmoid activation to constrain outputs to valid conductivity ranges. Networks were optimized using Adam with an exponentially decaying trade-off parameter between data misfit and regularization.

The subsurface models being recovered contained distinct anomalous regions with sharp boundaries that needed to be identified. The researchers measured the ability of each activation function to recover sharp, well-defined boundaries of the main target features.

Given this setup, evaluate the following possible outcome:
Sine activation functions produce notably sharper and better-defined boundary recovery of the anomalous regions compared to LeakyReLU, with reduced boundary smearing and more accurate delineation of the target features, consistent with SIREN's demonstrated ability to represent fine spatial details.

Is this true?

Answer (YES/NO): NO